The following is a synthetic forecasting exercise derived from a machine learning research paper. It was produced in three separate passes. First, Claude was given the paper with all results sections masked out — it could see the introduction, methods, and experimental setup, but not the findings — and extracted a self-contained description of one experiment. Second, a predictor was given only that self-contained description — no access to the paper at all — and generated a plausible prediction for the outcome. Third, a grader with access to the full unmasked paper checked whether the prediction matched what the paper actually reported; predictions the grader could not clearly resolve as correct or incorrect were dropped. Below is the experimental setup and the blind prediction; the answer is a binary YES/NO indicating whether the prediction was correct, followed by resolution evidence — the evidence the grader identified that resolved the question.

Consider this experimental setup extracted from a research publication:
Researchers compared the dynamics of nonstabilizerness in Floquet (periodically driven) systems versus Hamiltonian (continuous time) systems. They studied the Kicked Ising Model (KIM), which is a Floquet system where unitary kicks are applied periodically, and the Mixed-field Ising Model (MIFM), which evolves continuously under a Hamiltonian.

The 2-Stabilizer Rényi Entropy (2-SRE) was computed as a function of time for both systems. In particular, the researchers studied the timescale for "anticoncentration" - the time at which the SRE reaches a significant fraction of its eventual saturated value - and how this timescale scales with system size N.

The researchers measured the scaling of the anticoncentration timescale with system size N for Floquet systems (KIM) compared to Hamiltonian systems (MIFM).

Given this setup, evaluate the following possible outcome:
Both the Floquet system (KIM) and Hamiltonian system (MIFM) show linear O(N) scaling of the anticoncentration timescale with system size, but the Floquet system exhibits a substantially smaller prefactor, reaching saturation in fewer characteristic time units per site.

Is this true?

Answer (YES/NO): NO